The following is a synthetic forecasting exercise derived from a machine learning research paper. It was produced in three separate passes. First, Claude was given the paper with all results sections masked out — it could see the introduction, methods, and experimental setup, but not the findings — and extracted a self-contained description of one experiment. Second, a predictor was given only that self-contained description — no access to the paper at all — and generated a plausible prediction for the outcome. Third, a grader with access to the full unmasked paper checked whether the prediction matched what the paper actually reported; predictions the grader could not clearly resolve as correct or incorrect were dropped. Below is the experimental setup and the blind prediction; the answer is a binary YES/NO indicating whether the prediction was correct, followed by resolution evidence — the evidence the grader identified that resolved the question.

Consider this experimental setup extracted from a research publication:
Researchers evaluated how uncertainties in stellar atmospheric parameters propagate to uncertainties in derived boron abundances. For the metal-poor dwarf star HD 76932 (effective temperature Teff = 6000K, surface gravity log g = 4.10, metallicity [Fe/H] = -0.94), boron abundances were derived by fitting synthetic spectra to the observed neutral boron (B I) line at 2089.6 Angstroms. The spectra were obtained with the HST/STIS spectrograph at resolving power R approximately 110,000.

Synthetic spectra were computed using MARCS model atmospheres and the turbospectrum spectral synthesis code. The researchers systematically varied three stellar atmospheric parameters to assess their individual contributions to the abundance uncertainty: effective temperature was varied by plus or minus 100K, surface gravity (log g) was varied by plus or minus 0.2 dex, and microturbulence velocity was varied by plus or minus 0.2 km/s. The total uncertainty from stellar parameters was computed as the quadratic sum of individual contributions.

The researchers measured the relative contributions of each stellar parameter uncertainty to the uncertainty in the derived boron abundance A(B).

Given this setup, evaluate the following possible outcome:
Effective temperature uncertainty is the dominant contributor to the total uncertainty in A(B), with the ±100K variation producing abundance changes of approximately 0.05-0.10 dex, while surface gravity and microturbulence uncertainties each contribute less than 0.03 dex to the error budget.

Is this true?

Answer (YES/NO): NO